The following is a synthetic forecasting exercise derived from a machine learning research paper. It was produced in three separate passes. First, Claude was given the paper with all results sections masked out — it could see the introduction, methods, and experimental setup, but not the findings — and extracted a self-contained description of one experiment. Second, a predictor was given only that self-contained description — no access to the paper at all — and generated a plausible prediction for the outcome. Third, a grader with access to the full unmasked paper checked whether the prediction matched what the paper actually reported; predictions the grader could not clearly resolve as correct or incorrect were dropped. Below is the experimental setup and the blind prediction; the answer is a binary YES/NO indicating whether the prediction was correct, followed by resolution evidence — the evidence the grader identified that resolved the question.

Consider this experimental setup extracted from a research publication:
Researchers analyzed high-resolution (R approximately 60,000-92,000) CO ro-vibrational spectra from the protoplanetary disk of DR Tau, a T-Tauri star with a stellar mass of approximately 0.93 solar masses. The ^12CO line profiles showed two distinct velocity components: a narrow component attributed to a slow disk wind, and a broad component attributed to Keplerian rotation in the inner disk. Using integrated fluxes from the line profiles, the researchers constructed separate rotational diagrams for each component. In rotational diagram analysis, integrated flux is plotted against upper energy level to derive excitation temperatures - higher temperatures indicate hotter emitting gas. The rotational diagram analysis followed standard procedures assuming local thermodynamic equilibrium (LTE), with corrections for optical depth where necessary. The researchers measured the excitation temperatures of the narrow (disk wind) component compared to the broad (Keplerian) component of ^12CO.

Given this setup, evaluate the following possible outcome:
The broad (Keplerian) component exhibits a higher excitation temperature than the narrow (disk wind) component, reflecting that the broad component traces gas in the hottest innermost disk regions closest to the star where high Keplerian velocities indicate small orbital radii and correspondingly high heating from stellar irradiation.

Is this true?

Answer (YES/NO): YES